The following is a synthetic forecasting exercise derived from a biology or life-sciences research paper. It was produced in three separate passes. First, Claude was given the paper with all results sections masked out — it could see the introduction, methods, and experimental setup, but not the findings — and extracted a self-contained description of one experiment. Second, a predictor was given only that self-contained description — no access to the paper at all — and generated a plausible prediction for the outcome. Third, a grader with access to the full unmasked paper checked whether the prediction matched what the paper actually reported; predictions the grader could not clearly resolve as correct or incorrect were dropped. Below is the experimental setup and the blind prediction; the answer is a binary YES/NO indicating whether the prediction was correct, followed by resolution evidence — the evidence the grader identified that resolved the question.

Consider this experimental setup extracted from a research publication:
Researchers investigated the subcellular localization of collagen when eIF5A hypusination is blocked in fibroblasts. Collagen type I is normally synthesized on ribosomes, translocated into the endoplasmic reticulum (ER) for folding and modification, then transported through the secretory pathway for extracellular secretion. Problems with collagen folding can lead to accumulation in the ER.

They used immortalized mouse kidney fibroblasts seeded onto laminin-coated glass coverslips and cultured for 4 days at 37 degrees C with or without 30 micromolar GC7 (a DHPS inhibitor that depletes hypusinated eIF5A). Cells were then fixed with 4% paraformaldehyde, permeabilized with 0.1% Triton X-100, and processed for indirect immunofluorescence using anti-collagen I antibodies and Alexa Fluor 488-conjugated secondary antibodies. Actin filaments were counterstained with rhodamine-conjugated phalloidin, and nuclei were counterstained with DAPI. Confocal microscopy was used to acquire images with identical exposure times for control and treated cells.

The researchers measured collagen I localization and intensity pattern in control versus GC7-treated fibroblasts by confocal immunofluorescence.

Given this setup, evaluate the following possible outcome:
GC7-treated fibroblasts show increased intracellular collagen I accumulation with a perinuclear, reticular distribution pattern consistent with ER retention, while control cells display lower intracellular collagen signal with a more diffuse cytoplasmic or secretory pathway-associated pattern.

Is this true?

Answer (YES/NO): NO